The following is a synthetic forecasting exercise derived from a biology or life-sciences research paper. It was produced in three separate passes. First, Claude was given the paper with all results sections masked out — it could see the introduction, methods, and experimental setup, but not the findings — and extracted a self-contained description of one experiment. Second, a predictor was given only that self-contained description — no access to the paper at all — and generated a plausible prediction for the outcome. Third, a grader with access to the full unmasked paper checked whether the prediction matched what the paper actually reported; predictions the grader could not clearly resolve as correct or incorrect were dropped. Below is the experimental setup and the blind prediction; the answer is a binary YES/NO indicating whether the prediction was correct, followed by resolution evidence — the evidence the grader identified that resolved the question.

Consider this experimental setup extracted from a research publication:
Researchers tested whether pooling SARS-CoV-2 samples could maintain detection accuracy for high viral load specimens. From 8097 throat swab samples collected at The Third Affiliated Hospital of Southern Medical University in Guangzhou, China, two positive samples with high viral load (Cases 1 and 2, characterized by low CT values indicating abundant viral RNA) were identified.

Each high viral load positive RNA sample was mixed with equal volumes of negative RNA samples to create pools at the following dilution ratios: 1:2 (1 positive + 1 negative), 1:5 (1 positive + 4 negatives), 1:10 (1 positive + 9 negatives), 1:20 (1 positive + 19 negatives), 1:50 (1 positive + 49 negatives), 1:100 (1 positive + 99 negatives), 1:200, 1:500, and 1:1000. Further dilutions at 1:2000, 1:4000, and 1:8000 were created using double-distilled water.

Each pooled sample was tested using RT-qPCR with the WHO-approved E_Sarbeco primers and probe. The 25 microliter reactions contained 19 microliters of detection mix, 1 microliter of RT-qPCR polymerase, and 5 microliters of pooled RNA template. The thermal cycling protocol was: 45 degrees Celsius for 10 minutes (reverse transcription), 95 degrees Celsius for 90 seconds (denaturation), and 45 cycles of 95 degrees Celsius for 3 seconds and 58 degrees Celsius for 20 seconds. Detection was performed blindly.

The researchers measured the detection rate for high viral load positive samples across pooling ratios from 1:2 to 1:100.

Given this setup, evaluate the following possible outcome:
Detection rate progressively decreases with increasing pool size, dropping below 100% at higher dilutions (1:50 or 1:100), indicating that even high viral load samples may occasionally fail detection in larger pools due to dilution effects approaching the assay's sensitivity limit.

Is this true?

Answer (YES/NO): YES